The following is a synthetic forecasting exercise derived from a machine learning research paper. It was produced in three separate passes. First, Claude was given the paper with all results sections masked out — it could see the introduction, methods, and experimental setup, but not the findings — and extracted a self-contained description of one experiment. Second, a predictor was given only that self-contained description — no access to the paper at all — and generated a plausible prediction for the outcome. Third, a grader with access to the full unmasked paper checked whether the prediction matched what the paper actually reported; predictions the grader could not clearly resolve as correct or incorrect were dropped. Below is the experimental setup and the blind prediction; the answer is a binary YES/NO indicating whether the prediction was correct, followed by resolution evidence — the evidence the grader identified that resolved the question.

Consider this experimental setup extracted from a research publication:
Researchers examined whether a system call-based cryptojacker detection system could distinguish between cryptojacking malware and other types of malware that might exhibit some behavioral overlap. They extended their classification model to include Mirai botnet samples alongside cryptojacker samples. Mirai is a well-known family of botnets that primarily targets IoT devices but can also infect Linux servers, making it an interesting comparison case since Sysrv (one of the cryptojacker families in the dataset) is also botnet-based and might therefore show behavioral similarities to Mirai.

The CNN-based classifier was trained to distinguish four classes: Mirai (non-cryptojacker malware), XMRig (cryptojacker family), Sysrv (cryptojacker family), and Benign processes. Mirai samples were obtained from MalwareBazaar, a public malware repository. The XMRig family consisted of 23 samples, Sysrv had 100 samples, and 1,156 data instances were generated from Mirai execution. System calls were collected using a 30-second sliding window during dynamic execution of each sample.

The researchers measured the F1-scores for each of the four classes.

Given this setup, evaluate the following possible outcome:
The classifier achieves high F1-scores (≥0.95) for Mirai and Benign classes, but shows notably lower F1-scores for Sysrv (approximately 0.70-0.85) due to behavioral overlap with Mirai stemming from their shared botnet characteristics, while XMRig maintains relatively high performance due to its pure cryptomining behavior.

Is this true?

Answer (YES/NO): NO